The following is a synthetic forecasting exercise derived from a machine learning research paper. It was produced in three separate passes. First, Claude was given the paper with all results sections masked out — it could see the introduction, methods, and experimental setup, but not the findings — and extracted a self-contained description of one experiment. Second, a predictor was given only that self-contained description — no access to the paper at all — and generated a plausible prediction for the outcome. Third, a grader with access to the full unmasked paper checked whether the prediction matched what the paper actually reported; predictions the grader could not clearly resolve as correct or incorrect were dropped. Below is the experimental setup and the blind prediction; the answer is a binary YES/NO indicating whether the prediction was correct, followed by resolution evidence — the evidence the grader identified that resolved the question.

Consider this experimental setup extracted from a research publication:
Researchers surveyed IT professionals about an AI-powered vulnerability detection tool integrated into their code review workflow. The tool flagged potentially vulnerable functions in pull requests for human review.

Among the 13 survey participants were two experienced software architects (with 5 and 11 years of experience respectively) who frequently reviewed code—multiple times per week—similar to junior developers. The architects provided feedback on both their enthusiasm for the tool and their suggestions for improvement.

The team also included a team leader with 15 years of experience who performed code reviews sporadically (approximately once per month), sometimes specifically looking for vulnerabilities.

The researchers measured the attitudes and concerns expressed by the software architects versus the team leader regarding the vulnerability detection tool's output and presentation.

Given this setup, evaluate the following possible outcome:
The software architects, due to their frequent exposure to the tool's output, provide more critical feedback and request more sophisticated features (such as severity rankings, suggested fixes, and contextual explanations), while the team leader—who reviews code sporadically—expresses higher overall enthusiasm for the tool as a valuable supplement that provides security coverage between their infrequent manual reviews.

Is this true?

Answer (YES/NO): NO